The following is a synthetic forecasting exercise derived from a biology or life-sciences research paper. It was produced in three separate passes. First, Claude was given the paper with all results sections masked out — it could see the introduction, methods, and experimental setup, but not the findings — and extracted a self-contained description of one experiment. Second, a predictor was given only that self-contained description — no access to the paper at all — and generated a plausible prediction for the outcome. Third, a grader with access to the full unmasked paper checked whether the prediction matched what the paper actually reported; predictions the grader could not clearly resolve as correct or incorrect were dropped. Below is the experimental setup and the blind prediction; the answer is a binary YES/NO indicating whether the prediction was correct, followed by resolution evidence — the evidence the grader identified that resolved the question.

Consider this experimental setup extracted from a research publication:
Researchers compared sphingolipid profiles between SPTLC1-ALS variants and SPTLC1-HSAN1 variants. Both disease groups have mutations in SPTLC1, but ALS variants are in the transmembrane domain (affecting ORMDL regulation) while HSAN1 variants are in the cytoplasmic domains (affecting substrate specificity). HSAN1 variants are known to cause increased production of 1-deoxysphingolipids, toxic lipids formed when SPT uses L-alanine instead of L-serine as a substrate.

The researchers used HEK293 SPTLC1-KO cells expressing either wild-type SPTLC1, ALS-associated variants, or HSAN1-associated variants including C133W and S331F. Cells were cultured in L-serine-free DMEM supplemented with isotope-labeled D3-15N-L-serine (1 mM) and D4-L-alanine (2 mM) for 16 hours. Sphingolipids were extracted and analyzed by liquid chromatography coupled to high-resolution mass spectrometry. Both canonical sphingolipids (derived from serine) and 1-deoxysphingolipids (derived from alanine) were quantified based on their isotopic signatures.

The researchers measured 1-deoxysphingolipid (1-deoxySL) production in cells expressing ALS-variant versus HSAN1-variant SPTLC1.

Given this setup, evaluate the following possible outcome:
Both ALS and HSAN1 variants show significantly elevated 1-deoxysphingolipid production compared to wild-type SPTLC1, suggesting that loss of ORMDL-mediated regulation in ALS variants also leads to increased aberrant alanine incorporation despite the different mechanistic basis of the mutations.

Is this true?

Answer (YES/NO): NO